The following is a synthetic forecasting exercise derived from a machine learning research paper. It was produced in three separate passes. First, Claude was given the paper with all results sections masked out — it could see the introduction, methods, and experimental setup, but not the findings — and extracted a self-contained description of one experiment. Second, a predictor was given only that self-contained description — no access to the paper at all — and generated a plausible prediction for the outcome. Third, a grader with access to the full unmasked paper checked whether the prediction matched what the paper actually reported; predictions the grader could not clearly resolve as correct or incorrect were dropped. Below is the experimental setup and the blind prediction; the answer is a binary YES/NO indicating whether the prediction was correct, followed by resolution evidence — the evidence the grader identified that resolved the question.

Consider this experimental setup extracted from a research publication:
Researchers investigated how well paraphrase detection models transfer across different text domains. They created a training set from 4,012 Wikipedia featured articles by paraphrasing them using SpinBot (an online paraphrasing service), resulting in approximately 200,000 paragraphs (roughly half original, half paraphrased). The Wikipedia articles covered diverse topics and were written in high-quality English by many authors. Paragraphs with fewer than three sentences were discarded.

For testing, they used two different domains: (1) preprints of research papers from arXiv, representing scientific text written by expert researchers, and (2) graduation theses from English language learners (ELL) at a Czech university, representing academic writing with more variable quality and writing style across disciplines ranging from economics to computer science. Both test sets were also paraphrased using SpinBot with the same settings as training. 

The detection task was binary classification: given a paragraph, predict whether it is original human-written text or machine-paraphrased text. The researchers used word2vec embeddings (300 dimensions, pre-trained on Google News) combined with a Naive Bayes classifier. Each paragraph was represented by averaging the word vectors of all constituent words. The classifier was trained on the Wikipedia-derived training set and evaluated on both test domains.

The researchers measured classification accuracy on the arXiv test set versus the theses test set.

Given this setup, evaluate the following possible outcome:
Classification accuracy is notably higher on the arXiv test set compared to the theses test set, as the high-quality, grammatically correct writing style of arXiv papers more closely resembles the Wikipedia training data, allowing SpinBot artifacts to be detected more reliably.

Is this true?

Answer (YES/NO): NO